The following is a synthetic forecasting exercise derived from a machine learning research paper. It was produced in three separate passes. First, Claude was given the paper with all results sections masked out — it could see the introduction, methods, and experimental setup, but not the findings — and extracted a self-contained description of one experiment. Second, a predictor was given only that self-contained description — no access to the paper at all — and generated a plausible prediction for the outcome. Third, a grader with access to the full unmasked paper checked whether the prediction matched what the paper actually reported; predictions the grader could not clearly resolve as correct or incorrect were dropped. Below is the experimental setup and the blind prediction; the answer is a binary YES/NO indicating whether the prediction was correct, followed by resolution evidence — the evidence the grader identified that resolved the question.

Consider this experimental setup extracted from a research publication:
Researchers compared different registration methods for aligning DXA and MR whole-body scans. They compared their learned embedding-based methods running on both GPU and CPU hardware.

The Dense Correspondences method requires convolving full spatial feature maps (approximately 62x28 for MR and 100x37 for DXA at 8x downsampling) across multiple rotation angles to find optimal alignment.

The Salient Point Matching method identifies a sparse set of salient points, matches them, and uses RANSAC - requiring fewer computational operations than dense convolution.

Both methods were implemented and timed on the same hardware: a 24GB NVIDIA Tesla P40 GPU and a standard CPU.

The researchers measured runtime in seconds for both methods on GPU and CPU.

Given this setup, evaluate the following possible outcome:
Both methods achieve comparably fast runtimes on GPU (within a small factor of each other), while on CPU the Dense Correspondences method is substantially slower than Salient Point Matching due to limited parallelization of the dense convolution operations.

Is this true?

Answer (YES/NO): NO